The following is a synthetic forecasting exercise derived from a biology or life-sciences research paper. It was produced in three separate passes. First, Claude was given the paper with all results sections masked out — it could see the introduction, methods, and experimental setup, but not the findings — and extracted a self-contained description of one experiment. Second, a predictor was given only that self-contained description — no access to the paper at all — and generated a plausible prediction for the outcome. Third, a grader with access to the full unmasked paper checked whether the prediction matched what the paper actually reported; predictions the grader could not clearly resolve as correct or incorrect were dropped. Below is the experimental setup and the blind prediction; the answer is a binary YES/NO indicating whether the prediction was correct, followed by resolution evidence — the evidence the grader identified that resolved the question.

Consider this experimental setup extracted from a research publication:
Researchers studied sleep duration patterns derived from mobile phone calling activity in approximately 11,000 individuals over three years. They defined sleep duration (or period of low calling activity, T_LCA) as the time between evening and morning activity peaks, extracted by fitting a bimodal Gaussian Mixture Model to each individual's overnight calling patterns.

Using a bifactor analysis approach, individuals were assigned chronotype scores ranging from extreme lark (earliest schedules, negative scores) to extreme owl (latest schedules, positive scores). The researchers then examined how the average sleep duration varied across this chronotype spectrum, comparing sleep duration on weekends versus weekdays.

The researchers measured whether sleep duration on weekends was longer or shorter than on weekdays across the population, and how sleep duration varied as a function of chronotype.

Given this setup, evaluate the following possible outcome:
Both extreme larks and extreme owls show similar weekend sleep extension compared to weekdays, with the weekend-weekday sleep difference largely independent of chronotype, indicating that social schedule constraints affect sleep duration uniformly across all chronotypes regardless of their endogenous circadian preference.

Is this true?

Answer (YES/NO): NO